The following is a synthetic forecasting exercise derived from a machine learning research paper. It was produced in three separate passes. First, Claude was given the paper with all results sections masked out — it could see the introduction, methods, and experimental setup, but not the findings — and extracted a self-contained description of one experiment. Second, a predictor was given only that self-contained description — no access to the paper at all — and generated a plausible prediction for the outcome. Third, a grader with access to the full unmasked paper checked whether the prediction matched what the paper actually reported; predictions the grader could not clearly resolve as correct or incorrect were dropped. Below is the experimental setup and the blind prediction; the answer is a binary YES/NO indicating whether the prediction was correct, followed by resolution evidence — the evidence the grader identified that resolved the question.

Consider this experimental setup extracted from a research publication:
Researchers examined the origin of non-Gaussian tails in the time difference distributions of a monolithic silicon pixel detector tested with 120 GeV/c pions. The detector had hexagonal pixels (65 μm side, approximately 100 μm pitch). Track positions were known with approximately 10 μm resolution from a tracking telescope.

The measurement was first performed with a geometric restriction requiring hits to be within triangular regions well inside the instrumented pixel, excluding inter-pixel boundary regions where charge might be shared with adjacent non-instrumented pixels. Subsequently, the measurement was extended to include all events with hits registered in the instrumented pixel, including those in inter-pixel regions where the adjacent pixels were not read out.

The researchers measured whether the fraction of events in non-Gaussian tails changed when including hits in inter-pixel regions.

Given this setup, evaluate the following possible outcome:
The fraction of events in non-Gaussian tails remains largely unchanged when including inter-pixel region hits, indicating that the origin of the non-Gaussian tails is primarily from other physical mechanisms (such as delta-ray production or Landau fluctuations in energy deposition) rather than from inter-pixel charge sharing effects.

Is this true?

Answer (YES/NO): NO